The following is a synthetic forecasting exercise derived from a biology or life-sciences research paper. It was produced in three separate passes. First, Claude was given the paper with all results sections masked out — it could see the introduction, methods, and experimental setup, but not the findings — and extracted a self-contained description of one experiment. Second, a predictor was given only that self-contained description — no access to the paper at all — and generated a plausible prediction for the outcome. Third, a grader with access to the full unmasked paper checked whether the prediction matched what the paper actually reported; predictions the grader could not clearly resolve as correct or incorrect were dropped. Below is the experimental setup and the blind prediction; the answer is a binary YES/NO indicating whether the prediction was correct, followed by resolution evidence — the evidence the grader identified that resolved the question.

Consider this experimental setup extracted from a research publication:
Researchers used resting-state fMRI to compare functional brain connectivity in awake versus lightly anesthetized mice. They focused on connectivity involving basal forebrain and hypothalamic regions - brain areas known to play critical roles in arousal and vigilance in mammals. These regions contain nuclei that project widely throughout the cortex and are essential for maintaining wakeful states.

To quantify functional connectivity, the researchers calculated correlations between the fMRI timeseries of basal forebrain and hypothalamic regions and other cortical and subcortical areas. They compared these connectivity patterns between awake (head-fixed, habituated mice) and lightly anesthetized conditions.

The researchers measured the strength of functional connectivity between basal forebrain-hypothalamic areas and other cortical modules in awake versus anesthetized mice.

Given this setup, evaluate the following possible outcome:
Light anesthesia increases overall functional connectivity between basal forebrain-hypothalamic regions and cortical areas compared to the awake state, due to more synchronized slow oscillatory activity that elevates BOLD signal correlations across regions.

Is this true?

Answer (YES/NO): NO